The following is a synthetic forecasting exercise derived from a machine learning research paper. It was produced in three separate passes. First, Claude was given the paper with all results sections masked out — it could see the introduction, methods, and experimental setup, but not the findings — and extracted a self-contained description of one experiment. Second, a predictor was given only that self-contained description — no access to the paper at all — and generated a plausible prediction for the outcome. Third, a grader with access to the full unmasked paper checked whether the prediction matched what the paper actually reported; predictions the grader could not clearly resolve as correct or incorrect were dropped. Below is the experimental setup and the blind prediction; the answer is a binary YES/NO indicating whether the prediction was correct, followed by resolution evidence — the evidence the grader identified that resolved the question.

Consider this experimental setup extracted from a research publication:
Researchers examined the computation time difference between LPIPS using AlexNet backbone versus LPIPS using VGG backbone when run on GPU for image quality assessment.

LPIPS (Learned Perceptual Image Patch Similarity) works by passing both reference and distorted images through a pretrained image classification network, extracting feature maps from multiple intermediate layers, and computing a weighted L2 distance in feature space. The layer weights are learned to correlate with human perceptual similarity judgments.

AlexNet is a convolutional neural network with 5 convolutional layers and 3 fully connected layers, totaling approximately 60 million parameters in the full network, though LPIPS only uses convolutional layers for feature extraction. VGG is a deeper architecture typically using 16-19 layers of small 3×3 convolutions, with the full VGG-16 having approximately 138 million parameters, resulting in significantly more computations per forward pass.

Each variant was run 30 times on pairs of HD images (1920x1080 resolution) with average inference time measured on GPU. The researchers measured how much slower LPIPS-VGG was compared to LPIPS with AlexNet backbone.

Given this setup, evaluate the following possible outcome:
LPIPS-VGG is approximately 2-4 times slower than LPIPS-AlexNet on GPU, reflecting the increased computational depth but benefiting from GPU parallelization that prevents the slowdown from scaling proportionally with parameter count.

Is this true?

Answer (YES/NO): NO